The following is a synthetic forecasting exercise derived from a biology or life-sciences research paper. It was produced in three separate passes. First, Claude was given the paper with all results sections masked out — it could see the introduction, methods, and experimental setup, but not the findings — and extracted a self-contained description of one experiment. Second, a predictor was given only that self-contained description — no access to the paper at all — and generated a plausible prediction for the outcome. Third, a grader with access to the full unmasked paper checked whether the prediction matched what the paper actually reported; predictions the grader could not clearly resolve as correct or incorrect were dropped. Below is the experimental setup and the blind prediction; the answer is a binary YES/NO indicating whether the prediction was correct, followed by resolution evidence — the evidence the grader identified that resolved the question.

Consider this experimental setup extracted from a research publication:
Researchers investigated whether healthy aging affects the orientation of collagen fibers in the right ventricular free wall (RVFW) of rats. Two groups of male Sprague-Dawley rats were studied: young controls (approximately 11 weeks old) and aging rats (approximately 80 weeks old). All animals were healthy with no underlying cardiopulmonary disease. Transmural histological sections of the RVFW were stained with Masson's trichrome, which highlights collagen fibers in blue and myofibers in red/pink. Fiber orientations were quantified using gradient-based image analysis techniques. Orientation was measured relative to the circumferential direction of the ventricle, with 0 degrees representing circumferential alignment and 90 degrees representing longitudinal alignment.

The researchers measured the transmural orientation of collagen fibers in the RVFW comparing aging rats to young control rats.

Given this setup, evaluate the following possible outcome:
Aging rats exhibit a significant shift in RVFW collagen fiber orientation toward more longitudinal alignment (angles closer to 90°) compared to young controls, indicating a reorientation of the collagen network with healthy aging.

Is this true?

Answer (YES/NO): YES